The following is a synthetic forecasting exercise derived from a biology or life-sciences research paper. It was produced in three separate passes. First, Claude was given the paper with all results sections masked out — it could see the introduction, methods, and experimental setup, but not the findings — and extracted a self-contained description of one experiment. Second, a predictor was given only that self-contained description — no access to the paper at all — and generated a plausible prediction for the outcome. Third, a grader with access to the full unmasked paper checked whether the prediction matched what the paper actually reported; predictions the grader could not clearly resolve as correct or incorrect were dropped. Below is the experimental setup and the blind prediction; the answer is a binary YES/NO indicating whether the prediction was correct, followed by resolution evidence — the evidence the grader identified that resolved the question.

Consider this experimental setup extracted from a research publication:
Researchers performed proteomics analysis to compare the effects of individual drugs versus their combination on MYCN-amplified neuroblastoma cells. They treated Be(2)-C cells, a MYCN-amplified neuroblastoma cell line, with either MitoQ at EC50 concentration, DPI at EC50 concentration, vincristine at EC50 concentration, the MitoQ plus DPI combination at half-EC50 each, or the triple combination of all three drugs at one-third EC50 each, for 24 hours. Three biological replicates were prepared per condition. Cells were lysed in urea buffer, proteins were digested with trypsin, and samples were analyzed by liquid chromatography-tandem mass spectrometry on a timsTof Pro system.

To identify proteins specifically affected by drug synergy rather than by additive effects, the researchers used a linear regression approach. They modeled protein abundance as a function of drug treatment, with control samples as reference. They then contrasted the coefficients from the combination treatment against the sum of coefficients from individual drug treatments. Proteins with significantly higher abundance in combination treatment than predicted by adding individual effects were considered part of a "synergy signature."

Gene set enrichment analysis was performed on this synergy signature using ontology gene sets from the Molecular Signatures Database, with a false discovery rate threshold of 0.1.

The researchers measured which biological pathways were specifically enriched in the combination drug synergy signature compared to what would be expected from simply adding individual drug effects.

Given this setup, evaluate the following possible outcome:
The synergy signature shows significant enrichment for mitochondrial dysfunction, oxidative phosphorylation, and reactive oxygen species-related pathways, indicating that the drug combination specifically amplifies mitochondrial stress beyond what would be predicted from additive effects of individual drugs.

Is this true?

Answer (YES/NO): YES